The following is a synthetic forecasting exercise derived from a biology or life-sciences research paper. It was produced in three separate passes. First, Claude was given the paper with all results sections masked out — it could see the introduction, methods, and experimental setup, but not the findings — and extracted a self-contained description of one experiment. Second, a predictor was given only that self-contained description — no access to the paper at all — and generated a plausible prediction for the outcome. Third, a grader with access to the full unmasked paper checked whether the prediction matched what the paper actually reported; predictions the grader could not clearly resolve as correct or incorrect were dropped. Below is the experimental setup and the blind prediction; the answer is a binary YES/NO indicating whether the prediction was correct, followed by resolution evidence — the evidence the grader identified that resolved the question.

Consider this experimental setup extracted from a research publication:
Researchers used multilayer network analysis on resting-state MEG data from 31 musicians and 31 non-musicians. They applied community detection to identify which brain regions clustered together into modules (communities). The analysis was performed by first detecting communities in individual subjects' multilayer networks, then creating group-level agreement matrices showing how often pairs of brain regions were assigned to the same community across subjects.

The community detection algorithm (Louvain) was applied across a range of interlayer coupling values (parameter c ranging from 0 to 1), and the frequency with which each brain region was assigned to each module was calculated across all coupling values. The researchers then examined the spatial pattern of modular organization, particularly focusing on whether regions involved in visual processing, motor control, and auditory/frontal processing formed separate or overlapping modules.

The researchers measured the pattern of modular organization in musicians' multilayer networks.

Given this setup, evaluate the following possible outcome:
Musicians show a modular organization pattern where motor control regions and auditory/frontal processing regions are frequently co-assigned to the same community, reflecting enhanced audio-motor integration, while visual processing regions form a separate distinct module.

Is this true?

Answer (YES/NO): NO